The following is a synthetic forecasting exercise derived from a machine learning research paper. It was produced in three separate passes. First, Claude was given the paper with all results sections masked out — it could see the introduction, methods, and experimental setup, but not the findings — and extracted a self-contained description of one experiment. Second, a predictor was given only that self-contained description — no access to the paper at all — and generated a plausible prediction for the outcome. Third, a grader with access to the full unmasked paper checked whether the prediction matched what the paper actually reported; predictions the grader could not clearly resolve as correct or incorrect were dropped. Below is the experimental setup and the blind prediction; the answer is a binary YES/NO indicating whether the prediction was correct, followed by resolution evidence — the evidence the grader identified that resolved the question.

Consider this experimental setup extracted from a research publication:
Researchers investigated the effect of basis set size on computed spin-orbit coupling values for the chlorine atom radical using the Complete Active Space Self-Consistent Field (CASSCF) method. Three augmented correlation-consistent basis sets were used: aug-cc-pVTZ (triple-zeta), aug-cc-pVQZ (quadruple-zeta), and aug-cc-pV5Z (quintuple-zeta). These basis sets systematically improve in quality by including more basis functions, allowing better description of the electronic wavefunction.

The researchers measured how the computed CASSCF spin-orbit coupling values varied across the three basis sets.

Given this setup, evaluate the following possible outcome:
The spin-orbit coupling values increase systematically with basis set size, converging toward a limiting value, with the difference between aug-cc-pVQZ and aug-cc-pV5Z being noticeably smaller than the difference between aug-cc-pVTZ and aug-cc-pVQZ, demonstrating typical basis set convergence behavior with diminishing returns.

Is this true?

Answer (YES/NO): NO